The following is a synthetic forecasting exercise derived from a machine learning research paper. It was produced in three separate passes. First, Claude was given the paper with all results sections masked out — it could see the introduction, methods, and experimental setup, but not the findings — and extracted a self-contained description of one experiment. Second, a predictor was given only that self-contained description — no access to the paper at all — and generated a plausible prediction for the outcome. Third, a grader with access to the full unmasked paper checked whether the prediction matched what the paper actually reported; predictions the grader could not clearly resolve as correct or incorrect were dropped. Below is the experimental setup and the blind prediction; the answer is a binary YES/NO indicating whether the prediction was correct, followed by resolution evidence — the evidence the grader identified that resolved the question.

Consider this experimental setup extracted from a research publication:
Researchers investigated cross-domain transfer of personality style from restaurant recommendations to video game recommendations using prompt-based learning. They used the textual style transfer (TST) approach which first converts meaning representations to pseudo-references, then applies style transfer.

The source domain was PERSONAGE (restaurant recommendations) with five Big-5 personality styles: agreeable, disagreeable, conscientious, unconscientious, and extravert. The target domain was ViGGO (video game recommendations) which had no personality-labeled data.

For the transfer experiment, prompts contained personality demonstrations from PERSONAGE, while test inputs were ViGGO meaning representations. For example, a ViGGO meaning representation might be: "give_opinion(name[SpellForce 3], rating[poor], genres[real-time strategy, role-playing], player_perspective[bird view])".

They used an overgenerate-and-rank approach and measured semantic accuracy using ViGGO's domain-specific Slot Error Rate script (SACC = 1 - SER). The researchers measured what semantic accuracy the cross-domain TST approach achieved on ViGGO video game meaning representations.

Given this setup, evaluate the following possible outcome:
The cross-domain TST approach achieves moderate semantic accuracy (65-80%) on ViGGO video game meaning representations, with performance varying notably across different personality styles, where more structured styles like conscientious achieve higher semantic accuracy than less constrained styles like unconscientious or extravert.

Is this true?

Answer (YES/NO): NO